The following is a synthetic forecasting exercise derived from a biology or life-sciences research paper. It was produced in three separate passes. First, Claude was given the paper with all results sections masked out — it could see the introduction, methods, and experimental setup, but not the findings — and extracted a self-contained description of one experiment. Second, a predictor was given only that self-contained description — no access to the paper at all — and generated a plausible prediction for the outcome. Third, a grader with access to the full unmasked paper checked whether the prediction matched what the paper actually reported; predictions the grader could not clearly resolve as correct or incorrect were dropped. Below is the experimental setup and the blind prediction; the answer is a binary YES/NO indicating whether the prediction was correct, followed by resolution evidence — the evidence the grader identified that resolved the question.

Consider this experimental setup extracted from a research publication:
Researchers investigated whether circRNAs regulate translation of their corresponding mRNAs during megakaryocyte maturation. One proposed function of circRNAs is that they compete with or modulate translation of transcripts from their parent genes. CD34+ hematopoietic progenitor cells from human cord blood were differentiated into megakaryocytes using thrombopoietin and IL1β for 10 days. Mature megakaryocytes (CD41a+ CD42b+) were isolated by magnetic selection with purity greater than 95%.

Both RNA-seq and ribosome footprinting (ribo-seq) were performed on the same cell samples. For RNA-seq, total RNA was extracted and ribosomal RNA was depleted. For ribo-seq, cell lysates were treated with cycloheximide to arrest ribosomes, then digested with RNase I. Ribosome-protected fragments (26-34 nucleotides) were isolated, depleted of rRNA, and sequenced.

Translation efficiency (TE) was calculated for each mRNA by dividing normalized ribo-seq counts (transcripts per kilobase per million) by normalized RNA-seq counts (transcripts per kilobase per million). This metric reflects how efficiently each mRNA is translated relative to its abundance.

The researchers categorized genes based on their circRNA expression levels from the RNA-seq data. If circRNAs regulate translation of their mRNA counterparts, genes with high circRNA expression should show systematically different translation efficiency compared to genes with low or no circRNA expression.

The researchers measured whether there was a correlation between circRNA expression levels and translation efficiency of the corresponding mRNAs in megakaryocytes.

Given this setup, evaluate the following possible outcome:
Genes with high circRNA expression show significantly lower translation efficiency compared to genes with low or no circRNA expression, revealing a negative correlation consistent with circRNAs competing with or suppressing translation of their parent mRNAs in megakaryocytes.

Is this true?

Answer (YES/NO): NO